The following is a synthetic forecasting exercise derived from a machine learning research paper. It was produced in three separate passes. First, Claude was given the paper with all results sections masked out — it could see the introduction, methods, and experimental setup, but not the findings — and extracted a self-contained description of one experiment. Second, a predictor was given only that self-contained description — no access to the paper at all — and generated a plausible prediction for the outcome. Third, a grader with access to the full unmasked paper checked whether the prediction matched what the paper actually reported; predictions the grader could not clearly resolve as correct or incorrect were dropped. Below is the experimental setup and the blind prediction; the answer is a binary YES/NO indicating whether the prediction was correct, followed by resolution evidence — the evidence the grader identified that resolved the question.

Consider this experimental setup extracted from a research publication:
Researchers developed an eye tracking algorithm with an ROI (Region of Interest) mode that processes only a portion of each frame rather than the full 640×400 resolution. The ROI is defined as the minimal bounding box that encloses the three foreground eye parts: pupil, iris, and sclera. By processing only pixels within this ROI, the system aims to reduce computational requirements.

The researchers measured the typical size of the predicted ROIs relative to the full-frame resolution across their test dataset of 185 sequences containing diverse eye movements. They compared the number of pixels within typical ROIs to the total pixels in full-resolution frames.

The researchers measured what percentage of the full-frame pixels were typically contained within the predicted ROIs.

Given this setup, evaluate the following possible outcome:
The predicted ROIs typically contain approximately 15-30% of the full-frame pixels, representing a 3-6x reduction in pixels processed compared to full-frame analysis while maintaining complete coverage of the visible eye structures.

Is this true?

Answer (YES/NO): NO